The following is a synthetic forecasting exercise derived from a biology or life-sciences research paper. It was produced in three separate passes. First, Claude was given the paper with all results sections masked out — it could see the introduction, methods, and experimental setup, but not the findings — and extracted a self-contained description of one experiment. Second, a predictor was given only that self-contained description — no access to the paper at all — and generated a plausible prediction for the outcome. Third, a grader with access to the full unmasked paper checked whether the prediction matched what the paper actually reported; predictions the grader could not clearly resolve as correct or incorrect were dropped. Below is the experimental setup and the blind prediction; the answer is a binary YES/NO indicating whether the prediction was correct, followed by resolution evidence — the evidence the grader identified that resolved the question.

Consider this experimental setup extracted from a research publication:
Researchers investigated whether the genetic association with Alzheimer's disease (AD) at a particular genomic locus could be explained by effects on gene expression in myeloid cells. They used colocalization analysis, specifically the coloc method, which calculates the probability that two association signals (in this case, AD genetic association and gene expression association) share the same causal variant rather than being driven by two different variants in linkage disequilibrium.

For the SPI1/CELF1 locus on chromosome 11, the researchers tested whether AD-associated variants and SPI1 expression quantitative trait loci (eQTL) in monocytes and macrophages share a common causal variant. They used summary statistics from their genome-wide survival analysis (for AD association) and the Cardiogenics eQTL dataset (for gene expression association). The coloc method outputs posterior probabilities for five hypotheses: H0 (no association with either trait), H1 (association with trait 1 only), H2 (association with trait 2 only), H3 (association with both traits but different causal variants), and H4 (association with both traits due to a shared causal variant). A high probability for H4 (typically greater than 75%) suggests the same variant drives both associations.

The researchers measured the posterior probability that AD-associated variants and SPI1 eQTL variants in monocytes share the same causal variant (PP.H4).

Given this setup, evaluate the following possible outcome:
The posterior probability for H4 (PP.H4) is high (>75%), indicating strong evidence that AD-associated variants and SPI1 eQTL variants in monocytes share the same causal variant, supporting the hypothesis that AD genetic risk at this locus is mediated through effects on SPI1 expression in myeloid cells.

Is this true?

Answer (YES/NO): YES